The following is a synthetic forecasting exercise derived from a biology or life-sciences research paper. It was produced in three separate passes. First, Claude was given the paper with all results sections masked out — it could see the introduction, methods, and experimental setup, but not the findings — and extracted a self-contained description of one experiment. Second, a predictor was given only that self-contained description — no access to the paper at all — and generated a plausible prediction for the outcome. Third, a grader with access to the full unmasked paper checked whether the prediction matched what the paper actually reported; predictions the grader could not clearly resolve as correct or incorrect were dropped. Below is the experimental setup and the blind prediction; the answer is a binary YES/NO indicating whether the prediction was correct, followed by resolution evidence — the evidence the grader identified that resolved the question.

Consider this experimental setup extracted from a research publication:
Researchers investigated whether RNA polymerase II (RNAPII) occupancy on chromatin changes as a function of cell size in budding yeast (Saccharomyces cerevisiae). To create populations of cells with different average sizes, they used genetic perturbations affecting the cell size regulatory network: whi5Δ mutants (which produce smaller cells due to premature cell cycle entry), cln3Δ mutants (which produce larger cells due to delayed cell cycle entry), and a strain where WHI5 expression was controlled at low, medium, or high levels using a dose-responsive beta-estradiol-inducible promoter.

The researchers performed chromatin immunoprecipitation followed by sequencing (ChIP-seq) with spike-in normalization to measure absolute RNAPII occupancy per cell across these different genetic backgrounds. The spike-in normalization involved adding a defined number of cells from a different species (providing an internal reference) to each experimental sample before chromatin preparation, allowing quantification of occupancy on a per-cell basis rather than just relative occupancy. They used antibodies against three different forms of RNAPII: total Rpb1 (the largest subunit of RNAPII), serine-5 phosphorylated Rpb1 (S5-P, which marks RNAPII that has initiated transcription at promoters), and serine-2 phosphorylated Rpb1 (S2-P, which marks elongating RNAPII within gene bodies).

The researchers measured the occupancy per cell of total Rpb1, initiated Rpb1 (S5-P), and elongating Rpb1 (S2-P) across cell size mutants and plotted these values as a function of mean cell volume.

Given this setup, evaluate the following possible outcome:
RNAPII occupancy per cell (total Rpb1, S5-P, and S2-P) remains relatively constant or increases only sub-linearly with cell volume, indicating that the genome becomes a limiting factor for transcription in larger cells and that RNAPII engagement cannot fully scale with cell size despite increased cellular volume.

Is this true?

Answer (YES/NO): NO